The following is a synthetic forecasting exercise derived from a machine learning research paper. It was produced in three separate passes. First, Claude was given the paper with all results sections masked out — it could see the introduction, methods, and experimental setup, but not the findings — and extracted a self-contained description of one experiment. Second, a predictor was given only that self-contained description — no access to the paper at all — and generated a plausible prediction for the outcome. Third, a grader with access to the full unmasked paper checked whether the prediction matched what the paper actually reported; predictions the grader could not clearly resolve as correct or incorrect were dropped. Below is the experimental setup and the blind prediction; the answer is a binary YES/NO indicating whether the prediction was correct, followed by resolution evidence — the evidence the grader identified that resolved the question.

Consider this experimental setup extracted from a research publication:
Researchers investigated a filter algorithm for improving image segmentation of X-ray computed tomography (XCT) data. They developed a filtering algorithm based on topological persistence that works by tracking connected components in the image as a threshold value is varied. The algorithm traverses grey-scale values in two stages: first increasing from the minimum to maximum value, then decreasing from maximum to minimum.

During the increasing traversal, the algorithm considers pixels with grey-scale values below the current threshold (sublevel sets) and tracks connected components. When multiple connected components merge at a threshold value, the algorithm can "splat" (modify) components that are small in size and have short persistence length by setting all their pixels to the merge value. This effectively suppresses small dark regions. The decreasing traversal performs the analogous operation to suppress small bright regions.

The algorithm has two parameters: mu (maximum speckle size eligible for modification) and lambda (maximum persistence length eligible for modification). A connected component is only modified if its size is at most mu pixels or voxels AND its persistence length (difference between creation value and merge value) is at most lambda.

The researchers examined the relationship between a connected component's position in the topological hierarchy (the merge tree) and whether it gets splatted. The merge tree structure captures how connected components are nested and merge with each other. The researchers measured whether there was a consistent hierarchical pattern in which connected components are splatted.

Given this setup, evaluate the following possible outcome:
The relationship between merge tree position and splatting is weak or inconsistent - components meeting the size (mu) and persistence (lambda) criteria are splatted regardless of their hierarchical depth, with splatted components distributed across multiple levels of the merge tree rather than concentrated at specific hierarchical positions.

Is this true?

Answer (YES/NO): NO